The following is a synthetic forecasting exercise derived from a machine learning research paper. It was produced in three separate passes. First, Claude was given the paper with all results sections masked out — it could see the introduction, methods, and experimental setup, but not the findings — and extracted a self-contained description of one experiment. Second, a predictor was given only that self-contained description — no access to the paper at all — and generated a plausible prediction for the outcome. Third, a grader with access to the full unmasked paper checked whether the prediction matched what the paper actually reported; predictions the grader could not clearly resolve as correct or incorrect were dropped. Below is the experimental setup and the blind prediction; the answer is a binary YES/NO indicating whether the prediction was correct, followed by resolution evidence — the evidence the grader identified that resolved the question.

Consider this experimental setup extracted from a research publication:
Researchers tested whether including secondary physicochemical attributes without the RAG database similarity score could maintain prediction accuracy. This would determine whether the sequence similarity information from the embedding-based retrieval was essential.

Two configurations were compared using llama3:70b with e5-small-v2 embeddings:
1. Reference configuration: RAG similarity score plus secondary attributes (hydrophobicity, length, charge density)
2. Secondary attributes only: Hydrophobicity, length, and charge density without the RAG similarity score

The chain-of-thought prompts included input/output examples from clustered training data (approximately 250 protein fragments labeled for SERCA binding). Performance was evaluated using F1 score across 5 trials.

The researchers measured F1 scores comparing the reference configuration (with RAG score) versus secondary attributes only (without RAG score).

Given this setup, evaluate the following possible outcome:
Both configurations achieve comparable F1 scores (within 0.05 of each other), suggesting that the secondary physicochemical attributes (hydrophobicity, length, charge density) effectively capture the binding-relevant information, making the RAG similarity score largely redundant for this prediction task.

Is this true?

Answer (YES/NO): YES